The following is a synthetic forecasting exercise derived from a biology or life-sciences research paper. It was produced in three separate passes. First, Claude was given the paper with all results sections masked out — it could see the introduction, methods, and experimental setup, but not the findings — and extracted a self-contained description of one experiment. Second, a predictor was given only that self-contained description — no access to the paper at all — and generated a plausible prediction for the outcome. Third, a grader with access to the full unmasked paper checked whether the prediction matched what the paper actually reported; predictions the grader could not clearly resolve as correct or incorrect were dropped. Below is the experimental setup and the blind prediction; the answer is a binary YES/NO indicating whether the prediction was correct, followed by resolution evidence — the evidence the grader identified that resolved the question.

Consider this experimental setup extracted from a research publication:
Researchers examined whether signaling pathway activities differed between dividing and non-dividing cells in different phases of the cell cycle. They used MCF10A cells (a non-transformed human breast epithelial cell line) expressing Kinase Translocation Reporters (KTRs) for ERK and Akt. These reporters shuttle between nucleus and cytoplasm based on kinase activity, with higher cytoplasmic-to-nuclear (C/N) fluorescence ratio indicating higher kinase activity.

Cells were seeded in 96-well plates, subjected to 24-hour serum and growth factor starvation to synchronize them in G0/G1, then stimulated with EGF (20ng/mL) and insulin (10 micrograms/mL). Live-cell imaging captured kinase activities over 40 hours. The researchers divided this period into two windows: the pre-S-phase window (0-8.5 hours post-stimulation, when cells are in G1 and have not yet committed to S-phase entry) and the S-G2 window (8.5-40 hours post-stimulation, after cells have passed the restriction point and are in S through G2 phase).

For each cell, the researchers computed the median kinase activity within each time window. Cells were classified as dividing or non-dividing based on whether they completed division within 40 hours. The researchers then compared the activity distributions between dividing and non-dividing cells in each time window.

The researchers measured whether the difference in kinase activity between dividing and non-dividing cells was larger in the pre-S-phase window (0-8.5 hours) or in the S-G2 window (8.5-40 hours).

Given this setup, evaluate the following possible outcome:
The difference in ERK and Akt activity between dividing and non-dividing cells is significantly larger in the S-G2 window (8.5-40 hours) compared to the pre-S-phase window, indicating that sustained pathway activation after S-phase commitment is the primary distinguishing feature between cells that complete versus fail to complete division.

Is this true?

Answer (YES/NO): YES